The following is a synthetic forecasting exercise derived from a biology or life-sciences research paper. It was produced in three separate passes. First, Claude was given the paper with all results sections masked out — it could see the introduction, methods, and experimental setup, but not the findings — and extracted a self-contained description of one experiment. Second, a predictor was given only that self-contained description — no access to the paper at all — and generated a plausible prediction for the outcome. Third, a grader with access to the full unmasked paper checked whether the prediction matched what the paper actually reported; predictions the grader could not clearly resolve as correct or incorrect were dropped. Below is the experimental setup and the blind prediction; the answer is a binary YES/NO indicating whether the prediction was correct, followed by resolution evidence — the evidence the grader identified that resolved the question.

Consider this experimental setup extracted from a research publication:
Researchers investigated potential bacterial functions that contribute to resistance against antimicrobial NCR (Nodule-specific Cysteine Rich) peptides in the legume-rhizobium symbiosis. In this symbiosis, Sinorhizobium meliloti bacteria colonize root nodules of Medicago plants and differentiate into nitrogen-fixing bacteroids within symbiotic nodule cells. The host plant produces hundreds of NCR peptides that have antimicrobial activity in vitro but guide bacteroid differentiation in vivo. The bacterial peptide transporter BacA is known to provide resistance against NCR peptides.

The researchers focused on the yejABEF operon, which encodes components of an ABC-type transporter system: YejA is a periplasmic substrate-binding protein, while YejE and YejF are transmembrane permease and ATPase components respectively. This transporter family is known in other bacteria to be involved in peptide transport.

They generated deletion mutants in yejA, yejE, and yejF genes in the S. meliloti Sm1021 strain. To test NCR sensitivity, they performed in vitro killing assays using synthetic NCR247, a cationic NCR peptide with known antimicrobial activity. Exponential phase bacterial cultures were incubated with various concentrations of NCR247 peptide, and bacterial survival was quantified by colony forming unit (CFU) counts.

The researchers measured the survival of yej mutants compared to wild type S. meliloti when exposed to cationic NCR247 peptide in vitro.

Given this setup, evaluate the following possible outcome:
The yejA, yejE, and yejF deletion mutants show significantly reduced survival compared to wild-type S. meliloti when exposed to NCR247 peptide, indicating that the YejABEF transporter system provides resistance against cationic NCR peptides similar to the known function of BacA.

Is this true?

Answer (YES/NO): NO